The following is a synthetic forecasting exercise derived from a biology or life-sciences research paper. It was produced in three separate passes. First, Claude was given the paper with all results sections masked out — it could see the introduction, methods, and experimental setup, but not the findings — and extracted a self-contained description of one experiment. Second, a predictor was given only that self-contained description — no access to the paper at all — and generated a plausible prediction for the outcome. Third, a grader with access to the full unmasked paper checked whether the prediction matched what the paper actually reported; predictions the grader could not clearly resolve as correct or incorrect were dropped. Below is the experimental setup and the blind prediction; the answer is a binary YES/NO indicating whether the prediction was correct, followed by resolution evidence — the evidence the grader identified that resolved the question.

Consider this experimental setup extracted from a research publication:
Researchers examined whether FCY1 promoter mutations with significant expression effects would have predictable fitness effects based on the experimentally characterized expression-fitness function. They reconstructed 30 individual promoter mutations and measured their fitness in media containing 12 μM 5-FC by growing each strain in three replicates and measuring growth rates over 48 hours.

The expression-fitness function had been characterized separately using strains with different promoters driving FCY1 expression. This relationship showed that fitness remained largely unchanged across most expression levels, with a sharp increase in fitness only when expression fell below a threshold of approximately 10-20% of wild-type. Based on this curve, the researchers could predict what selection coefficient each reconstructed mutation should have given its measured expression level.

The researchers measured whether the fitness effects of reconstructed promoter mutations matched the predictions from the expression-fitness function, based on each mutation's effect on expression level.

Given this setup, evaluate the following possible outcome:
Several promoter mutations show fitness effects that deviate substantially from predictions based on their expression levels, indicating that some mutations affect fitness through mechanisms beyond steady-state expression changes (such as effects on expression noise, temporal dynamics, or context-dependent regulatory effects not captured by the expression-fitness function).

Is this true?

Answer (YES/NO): NO